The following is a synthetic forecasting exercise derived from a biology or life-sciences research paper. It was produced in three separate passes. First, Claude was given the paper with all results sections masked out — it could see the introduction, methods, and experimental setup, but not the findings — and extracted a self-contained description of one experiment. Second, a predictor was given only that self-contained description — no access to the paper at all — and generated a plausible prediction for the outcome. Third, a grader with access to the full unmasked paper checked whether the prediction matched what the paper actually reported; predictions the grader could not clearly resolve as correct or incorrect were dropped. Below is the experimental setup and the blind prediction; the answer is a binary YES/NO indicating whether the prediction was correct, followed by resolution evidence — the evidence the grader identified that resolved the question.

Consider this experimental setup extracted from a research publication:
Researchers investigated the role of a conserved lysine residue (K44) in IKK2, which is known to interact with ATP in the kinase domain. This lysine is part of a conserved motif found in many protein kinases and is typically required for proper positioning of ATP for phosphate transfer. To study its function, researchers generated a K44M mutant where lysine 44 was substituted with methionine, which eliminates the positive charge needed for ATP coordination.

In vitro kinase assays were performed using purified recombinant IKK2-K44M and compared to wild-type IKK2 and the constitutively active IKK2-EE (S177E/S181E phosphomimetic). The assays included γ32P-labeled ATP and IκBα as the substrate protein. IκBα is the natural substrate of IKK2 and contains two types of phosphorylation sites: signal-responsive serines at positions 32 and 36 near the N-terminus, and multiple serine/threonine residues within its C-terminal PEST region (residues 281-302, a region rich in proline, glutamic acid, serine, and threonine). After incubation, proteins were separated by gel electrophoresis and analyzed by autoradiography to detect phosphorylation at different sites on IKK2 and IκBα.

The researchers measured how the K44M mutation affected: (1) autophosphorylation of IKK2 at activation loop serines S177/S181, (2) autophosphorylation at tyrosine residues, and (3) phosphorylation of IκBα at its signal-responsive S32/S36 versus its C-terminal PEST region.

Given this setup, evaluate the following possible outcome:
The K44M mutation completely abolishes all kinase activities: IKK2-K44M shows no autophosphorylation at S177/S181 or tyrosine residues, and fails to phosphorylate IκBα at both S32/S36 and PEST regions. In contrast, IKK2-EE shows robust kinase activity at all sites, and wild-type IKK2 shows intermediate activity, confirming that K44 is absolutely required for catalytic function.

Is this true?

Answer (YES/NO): NO